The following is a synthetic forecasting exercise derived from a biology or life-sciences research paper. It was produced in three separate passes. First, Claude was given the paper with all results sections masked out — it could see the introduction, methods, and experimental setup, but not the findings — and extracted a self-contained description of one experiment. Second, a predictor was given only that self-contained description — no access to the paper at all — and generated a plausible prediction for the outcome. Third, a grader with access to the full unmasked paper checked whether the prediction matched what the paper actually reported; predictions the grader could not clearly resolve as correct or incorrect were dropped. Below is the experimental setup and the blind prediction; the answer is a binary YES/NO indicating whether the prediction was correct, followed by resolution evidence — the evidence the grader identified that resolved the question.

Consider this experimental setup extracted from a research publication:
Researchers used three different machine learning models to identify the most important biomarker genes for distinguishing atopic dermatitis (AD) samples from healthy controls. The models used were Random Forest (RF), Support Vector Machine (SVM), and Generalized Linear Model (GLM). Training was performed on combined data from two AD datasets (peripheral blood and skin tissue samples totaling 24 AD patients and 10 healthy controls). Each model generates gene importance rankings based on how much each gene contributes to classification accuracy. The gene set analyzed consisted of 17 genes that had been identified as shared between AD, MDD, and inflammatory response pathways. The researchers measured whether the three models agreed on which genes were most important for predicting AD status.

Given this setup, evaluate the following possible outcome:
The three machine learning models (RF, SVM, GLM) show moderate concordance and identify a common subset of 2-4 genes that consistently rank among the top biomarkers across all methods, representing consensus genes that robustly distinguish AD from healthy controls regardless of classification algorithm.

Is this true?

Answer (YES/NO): YES